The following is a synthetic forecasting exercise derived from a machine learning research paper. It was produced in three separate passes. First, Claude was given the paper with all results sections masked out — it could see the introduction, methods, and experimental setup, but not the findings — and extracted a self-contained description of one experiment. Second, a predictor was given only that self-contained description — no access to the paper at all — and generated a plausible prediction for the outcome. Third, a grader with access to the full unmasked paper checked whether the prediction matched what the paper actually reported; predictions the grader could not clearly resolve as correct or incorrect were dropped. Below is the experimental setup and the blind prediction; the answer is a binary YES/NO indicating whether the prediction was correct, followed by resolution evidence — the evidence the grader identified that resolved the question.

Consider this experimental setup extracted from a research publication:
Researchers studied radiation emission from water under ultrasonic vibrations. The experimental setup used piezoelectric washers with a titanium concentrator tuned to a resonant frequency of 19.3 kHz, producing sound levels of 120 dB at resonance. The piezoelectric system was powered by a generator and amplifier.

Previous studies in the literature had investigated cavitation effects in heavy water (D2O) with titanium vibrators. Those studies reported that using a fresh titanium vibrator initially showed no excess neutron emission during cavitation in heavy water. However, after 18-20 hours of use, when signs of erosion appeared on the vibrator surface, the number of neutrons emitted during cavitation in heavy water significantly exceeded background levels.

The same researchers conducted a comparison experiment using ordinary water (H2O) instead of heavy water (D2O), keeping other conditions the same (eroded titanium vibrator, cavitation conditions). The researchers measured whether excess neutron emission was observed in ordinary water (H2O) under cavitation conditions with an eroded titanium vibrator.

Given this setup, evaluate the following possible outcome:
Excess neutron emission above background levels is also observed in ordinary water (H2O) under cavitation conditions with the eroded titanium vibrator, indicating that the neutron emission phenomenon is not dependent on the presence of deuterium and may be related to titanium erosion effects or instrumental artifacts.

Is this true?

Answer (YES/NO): NO